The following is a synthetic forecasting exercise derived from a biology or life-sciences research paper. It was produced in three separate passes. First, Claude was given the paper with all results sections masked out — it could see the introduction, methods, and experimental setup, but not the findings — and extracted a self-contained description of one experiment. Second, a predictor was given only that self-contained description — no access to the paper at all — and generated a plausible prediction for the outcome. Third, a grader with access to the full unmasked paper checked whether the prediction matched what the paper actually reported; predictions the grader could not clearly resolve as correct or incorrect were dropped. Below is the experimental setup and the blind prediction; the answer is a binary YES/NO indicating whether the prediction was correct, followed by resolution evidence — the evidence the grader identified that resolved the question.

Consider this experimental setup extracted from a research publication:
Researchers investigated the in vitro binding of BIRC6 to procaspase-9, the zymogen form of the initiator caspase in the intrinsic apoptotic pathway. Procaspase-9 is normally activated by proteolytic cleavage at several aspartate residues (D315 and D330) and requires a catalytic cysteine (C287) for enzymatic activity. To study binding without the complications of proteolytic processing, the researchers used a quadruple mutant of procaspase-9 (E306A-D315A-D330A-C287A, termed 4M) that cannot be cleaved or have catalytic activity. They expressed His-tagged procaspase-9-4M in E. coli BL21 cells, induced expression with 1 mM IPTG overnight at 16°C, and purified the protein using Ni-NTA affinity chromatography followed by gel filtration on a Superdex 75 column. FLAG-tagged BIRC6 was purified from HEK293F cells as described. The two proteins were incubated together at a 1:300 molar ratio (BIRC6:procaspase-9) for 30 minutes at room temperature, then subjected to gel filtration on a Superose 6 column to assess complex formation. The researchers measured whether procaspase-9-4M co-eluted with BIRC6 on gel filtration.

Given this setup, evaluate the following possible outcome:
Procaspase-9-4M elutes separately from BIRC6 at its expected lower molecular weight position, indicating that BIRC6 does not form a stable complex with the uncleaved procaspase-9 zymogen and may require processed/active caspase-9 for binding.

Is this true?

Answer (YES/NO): NO